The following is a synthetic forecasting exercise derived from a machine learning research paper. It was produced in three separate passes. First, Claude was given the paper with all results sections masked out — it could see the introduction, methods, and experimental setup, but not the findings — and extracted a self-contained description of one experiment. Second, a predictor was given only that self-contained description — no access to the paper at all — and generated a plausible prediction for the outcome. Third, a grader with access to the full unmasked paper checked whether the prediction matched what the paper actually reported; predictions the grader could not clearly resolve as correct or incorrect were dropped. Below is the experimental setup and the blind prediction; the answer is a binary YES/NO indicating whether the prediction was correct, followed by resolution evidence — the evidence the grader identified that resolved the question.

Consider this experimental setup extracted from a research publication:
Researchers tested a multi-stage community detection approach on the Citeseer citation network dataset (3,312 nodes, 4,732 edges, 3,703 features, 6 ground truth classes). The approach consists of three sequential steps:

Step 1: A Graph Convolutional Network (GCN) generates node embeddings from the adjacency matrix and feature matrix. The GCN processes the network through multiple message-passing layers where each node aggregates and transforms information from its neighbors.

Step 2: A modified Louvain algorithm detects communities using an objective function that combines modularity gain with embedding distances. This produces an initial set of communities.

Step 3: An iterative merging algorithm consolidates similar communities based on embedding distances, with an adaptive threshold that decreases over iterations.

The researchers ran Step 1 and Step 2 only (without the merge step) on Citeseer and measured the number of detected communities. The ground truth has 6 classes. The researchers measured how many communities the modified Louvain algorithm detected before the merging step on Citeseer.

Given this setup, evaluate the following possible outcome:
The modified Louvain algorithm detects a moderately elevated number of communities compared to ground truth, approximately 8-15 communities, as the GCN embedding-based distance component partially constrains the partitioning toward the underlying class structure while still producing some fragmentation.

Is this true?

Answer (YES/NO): NO